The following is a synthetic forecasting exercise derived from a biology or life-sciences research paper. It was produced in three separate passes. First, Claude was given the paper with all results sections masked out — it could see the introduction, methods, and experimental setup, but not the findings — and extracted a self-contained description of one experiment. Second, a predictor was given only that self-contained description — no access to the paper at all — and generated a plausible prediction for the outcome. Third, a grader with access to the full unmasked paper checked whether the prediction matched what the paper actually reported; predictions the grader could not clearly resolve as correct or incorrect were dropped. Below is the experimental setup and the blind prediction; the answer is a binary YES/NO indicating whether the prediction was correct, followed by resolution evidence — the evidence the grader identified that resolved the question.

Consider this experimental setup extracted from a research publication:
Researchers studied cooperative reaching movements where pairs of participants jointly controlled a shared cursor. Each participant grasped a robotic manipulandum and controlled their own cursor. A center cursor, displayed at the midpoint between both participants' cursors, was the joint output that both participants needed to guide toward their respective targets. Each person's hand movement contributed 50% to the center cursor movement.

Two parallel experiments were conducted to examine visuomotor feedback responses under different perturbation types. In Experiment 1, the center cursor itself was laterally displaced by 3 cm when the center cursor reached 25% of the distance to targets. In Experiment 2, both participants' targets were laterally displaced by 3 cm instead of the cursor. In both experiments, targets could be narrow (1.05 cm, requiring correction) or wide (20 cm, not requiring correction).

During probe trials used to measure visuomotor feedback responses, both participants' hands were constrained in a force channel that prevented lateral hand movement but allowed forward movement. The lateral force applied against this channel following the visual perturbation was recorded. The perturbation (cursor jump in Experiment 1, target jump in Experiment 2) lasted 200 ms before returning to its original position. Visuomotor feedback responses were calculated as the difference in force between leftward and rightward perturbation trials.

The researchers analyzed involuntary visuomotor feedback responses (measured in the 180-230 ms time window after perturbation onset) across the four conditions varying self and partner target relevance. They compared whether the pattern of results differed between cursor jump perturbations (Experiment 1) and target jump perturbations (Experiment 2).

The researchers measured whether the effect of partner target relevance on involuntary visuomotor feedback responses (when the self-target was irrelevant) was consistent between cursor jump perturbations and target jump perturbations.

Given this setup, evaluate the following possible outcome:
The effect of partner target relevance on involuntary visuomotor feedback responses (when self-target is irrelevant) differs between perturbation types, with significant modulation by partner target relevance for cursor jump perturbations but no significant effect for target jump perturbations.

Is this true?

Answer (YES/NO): NO